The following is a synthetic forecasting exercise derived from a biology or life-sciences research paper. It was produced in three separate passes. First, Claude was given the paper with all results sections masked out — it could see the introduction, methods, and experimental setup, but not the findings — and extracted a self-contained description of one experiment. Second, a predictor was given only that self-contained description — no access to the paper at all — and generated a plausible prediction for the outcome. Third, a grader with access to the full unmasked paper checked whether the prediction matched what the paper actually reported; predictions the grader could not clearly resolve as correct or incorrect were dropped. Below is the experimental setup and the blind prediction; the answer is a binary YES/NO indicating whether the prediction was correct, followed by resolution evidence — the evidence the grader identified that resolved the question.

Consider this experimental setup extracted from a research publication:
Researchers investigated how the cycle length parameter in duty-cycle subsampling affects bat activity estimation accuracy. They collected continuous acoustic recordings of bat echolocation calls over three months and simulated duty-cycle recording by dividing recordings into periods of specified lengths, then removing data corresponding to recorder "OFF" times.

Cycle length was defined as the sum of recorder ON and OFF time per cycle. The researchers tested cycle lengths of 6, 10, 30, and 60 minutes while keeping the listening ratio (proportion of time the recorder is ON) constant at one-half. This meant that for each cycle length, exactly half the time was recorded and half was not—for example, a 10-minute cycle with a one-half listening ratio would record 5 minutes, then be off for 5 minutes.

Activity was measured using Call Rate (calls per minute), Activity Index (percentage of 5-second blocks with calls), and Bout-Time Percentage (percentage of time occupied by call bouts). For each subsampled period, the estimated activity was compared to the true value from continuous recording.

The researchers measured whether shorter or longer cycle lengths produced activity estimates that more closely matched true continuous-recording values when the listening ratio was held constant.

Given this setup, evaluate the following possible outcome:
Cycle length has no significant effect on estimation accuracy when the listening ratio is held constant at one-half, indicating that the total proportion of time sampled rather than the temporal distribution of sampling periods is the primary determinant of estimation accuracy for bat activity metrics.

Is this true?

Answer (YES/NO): NO